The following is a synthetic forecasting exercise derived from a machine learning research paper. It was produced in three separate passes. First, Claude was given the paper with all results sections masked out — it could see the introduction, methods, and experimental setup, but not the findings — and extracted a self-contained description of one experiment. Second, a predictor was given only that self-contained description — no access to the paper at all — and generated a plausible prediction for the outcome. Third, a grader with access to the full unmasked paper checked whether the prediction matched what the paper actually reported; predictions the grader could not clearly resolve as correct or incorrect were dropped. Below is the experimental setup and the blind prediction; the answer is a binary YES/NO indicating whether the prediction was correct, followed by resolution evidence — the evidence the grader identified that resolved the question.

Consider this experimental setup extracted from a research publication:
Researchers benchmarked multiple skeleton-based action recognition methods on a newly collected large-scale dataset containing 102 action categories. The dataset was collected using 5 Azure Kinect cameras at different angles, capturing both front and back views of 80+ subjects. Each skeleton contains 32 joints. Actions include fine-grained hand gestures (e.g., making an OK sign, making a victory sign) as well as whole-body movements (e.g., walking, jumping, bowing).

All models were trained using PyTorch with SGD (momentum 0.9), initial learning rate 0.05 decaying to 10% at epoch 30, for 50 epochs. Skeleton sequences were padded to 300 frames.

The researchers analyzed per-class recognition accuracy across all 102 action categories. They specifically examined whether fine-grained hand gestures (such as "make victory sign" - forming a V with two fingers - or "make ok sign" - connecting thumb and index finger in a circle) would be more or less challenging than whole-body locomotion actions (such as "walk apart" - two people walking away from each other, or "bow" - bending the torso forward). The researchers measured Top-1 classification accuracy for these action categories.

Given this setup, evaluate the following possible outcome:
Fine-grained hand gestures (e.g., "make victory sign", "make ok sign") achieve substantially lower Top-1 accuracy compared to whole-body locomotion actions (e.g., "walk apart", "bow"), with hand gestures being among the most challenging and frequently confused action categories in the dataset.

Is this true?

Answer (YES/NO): YES